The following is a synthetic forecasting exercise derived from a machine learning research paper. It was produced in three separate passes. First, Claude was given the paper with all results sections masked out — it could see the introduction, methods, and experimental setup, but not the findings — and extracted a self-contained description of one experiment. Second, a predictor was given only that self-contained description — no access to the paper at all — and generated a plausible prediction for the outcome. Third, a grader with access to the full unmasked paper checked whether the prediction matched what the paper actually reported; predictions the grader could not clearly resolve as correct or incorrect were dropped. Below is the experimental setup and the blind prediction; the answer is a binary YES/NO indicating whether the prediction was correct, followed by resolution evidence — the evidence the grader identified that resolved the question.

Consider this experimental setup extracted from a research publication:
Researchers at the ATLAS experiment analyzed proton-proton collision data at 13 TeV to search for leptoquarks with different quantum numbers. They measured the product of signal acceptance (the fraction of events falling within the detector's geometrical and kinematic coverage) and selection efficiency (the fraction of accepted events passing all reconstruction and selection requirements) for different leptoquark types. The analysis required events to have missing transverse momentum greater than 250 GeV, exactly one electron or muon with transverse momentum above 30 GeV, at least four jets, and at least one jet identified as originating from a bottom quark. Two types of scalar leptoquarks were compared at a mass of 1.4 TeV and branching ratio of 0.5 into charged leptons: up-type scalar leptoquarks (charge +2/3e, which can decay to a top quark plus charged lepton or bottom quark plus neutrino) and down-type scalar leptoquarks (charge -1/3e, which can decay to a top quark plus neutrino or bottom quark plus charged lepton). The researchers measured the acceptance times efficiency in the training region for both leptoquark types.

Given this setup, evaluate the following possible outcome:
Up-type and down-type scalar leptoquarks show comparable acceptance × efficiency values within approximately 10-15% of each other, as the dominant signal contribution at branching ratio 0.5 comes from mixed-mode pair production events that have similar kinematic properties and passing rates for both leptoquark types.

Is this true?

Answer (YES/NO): NO